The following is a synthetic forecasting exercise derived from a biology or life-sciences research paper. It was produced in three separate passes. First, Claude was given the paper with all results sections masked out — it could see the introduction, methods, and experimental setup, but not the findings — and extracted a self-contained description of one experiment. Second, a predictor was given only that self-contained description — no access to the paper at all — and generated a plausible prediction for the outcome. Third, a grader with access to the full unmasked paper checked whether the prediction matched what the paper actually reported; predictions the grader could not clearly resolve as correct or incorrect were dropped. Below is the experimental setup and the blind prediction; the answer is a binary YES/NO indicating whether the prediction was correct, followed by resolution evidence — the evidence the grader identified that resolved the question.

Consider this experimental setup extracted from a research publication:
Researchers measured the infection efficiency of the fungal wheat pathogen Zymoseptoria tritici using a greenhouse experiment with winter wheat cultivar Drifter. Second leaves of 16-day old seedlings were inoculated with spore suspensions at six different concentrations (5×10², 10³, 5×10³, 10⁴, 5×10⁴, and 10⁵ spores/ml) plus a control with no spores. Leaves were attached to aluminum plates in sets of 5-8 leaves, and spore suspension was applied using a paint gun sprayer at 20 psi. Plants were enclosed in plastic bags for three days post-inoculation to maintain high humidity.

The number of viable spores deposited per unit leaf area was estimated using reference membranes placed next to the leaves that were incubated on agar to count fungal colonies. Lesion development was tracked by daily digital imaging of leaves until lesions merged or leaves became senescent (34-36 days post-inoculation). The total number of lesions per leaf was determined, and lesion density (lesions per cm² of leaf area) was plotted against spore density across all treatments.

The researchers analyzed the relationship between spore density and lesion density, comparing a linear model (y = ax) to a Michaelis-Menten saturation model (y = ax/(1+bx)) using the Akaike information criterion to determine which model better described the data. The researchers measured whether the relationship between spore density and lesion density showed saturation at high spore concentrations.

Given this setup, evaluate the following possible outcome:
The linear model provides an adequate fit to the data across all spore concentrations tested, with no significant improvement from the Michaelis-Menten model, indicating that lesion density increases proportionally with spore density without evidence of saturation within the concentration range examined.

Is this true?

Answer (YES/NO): NO